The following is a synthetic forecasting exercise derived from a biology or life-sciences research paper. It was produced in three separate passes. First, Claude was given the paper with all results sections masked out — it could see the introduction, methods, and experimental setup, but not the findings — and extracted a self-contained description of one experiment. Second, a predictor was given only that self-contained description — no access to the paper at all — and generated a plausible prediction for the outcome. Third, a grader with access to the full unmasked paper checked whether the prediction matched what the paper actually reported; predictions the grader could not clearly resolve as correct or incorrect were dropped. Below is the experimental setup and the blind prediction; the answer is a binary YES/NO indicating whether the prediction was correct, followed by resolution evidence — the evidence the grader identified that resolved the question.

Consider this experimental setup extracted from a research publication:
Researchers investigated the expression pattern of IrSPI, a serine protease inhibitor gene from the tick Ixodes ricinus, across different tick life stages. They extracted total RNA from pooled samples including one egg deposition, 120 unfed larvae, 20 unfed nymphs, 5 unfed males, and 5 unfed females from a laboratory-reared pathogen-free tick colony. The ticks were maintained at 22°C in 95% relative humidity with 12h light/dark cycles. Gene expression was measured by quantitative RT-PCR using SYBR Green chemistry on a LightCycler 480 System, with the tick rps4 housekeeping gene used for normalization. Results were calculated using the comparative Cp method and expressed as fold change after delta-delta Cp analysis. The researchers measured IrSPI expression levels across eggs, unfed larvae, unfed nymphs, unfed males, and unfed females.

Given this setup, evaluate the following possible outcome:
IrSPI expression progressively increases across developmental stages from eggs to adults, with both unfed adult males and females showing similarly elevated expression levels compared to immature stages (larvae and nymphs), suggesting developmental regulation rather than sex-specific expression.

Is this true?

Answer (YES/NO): NO